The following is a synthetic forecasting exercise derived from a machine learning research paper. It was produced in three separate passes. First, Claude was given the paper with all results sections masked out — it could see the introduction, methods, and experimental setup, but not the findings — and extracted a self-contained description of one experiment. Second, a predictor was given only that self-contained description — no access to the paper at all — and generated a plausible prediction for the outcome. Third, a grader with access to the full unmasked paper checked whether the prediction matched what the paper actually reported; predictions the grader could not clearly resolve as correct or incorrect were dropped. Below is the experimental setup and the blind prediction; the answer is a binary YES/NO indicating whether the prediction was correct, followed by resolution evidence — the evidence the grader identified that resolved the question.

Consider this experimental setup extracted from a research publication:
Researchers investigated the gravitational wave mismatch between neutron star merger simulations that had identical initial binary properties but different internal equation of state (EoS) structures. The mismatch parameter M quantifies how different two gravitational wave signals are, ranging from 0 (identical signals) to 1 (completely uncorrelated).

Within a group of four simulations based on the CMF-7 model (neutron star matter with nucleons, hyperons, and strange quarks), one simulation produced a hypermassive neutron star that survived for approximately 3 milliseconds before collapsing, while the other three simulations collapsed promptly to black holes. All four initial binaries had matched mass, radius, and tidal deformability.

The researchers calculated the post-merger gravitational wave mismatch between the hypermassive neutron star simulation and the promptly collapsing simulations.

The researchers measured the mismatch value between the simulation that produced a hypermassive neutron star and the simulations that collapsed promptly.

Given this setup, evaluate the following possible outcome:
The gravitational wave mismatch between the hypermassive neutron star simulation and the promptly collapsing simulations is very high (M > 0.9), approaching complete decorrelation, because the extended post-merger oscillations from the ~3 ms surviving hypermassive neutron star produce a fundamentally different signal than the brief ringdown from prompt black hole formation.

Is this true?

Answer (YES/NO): NO